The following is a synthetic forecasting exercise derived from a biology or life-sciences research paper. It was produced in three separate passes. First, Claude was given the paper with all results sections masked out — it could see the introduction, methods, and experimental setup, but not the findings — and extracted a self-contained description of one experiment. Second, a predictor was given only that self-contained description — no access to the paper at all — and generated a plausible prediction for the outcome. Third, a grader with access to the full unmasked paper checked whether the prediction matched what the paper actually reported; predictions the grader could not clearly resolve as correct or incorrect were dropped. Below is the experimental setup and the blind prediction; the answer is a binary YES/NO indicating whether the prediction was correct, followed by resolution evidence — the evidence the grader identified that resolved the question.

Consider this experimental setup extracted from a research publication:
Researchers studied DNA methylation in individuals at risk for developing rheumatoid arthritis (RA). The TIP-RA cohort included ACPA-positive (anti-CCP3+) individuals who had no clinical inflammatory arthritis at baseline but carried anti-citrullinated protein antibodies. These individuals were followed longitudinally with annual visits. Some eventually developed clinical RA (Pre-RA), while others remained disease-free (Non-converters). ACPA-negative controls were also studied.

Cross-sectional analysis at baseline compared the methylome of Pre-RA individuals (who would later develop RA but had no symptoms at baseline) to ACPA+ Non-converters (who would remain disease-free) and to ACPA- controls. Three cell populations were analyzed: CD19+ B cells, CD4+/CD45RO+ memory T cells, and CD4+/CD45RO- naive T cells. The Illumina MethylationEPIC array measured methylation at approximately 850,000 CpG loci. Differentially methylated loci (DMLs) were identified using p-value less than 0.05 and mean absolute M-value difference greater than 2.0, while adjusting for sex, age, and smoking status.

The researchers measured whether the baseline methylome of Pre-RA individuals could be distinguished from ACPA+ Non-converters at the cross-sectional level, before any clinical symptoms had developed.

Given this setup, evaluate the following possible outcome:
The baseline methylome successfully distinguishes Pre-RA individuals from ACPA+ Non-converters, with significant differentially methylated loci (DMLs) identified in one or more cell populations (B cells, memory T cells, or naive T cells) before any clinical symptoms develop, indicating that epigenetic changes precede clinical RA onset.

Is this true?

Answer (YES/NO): YES